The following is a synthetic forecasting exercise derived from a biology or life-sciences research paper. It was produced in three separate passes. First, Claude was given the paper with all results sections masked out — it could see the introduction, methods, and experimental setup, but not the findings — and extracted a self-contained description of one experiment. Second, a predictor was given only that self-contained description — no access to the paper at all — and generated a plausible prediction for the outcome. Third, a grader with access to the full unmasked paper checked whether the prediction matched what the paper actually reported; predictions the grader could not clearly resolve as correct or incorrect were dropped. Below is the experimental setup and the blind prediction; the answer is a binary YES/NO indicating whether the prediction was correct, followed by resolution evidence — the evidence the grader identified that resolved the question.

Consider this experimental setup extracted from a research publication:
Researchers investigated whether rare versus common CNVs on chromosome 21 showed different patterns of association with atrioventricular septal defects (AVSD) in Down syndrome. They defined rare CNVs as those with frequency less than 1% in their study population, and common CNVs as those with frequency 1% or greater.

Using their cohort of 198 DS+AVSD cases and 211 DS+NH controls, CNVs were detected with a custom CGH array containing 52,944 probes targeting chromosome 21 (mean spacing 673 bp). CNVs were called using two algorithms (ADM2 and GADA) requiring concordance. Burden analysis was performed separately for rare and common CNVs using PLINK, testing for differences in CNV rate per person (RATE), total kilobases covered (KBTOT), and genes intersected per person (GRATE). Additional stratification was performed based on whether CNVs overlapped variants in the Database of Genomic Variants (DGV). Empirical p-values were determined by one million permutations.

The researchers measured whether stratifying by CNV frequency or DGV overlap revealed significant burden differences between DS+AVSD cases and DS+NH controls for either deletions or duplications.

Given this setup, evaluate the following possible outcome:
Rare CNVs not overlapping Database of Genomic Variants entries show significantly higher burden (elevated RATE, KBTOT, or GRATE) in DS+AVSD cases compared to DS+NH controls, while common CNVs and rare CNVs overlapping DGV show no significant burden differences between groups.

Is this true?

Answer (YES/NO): NO